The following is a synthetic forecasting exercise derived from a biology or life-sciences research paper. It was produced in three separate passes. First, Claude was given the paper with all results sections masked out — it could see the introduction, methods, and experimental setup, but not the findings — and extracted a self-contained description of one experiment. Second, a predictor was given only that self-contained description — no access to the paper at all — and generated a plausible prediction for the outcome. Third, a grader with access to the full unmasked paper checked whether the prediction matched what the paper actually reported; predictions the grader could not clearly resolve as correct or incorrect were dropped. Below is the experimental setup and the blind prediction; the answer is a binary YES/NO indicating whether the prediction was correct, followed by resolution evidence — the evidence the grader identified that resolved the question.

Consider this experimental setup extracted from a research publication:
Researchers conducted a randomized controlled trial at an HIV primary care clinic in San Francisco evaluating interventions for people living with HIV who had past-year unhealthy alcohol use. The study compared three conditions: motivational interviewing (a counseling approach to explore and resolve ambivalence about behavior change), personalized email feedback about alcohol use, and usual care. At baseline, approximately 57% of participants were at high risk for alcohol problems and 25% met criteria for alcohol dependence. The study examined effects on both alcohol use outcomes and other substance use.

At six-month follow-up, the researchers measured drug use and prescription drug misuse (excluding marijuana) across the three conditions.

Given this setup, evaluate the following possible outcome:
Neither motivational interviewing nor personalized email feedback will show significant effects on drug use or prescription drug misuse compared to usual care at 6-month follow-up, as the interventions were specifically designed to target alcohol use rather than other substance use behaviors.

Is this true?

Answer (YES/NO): NO